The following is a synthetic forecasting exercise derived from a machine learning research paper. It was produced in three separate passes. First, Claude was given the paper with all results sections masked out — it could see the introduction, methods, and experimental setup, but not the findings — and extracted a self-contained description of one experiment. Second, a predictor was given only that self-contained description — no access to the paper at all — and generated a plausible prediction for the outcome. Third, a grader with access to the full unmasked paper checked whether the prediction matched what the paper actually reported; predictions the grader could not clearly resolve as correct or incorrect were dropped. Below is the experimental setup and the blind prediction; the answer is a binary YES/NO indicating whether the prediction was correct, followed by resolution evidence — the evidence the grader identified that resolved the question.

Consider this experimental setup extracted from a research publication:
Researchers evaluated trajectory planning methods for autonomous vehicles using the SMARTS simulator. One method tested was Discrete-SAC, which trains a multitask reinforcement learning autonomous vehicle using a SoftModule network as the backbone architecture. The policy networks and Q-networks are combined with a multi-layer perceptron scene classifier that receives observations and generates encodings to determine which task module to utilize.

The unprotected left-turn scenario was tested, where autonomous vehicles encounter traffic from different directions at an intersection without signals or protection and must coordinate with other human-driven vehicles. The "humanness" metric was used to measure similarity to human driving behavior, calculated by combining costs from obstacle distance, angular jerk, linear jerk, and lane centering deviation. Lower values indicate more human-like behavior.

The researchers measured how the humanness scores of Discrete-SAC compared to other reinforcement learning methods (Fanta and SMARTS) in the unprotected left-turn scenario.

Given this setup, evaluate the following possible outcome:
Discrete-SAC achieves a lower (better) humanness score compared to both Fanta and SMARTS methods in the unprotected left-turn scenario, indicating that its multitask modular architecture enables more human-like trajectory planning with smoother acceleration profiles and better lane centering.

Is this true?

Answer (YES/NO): YES